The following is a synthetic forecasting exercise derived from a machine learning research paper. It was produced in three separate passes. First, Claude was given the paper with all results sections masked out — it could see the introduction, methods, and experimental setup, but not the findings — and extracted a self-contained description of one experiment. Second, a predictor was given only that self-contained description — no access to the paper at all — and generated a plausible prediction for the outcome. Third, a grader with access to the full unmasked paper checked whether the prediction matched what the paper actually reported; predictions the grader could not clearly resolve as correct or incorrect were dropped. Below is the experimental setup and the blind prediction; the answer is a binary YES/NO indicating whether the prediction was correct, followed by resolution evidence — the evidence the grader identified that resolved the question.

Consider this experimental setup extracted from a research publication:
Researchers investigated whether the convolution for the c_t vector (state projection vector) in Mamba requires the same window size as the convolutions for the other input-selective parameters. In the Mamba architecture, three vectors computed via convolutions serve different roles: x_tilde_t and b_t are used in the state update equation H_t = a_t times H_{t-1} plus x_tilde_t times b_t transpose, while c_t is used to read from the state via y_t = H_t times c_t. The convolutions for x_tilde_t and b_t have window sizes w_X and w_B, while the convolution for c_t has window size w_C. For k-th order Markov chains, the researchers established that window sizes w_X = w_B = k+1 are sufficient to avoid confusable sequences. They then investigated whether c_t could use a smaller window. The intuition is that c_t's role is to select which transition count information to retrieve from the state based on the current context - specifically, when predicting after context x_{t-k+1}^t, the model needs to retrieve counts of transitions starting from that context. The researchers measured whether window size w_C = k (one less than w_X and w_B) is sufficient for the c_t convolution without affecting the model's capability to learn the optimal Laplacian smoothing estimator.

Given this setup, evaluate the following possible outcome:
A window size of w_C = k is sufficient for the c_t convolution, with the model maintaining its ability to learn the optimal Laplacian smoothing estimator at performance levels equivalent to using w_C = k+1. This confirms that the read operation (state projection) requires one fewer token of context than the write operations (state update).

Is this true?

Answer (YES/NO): YES